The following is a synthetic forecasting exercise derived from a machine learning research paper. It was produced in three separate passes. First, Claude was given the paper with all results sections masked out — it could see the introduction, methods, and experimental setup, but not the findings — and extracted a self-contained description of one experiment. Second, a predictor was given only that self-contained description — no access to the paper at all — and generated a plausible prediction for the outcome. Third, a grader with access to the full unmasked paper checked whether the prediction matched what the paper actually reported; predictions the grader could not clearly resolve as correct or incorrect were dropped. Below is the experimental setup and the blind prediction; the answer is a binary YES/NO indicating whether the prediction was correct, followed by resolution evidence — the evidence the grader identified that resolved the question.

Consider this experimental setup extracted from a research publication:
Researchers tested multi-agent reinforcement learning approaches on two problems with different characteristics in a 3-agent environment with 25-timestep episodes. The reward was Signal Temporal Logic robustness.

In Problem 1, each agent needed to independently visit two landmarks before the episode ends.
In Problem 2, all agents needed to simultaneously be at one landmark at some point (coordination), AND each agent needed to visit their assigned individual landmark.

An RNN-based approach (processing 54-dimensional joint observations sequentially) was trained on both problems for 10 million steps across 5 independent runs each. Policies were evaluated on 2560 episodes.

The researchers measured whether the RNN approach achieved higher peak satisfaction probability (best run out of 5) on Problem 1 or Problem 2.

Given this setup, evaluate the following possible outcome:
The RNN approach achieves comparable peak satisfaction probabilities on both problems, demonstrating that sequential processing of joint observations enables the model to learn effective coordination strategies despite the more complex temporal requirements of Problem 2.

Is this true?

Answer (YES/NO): NO